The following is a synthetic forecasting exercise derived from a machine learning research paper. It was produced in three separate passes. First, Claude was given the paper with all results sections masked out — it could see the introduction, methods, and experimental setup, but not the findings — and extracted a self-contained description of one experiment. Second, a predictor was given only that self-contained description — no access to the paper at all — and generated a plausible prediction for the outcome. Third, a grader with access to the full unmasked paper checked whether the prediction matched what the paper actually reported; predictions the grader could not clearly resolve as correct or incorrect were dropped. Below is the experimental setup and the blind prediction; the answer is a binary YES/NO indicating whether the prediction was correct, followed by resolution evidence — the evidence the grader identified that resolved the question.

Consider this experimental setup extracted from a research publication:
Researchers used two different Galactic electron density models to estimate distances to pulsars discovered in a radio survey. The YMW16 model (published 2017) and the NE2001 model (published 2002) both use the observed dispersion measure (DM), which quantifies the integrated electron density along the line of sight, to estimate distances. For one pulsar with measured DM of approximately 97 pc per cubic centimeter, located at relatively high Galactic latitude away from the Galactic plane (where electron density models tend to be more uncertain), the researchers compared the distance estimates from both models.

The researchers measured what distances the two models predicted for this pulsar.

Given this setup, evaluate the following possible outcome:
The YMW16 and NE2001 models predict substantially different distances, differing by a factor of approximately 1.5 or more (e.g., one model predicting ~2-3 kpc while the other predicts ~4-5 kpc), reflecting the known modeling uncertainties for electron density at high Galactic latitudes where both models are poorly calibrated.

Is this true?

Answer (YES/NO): NO